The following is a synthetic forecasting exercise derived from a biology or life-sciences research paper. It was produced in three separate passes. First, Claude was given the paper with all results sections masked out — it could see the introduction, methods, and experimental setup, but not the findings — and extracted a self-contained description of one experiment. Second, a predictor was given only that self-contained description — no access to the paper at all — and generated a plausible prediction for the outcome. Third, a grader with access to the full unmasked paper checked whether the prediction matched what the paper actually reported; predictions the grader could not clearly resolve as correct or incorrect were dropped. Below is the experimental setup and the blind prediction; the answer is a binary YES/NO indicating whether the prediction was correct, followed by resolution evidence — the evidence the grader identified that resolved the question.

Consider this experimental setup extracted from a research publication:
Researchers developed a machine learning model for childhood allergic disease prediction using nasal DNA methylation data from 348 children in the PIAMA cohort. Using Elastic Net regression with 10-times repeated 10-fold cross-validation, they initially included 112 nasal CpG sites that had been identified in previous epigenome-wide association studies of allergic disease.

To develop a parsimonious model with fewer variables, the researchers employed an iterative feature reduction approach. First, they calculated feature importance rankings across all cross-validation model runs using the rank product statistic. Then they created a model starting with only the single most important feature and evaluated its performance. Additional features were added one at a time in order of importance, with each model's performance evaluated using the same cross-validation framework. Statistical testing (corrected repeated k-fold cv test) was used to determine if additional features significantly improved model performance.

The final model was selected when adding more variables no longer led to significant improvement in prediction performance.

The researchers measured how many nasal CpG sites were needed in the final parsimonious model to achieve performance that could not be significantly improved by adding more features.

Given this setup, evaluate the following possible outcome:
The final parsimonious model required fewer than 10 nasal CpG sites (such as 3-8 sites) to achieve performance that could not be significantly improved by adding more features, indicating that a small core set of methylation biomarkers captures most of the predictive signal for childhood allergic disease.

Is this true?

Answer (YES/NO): YES